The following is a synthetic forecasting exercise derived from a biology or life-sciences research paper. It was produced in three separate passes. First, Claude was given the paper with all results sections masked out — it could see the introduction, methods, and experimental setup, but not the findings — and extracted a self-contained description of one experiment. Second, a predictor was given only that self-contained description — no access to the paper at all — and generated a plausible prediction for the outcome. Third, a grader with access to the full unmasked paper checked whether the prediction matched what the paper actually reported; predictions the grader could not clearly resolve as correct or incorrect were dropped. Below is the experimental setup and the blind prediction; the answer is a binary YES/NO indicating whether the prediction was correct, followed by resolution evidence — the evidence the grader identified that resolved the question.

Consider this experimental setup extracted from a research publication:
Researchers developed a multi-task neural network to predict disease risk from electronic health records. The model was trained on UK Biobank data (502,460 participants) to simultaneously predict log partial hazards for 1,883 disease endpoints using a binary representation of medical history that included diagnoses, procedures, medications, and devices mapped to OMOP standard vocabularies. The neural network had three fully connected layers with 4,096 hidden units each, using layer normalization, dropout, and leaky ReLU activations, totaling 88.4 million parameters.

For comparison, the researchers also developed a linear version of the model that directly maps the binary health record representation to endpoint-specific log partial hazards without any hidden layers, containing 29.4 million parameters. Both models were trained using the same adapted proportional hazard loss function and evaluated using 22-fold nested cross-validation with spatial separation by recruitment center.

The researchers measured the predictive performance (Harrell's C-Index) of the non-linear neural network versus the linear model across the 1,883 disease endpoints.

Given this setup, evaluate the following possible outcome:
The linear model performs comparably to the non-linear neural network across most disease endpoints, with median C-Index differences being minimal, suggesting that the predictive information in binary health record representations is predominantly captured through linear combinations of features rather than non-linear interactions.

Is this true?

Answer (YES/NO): NO